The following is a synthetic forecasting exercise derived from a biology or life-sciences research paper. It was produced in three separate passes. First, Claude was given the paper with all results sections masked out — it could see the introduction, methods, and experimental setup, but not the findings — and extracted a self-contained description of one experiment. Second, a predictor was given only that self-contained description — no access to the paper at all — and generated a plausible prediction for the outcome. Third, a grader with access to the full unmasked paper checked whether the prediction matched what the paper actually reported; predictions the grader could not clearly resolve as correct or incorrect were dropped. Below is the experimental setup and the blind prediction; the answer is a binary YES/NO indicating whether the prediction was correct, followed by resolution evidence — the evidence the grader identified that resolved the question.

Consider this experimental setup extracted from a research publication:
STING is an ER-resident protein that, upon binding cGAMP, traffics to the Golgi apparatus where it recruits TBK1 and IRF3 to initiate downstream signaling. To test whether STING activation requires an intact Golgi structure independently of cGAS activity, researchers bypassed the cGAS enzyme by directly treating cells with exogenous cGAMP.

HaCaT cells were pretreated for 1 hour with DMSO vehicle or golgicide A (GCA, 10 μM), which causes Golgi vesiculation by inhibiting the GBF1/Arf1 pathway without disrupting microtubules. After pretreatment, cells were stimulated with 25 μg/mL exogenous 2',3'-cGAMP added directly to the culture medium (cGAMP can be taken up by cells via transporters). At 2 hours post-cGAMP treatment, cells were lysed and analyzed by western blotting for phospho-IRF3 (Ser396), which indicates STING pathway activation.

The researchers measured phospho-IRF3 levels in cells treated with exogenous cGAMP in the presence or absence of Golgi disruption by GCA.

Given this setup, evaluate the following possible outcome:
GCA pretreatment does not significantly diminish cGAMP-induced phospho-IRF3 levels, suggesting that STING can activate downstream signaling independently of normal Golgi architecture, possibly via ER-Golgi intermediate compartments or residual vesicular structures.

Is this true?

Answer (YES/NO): NO